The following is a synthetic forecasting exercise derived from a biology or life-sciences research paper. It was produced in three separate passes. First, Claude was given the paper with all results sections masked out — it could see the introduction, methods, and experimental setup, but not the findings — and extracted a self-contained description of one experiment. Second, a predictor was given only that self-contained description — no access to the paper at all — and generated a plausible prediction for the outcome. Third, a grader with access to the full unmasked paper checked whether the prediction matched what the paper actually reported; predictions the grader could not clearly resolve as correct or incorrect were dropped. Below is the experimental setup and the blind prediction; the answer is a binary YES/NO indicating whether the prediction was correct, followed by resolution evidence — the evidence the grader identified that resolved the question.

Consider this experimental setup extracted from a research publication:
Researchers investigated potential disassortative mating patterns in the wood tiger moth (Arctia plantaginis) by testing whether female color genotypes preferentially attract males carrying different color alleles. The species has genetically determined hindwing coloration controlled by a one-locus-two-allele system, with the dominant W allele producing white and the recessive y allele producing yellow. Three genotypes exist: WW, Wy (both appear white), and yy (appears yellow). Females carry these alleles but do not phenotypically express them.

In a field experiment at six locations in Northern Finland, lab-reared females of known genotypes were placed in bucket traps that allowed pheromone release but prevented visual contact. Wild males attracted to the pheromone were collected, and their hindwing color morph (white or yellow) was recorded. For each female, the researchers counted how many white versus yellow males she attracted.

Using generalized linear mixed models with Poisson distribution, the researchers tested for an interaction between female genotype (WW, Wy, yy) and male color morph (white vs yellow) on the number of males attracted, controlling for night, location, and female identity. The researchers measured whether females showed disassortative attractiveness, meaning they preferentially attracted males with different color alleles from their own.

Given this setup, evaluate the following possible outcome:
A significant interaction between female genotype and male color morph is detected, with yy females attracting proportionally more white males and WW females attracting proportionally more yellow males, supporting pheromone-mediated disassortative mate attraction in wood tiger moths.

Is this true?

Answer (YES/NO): NO